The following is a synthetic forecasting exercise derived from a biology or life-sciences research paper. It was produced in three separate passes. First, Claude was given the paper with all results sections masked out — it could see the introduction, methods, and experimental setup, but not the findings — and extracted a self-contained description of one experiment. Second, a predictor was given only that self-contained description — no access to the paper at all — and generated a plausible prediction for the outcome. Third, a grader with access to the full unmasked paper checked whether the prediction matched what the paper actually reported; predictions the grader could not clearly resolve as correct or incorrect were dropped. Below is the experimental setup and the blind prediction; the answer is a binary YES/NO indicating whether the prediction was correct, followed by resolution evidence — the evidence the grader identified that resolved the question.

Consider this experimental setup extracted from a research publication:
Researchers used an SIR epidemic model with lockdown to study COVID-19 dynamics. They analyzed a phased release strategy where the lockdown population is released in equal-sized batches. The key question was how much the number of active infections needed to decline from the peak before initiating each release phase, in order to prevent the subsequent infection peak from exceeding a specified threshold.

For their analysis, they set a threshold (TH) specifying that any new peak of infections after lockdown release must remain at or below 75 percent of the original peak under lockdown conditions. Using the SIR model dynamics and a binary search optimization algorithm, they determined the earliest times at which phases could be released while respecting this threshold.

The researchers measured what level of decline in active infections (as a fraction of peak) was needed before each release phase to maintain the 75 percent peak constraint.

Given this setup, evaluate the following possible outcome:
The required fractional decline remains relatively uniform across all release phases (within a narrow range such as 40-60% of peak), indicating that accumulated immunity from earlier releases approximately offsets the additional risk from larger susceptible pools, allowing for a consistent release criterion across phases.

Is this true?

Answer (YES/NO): YES